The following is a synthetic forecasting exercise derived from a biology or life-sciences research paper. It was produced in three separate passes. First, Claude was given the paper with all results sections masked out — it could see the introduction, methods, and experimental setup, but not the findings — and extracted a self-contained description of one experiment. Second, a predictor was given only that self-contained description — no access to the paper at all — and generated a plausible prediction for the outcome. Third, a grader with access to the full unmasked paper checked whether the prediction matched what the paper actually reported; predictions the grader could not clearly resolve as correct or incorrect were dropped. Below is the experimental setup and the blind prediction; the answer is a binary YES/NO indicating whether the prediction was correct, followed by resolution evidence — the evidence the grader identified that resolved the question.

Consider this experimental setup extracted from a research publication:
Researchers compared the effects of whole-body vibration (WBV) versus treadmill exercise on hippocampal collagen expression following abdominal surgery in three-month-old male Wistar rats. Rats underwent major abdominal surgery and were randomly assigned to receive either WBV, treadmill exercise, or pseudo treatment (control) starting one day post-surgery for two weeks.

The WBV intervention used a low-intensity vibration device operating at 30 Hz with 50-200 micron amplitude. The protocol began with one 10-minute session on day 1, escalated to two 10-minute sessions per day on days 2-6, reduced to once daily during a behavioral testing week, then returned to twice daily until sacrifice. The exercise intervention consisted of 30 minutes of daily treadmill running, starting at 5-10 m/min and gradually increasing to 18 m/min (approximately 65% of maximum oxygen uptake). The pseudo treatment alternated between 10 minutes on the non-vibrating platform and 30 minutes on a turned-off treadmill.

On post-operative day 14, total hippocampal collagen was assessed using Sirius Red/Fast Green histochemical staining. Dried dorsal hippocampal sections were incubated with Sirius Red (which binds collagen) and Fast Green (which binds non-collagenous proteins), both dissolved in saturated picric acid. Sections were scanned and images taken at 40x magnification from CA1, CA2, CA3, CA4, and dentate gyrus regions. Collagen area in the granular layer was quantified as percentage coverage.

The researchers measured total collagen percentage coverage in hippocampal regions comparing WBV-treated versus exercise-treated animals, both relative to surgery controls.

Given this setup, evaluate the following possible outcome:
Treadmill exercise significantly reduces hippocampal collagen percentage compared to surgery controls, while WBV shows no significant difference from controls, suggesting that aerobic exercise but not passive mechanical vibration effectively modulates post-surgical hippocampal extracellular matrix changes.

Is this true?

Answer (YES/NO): NO